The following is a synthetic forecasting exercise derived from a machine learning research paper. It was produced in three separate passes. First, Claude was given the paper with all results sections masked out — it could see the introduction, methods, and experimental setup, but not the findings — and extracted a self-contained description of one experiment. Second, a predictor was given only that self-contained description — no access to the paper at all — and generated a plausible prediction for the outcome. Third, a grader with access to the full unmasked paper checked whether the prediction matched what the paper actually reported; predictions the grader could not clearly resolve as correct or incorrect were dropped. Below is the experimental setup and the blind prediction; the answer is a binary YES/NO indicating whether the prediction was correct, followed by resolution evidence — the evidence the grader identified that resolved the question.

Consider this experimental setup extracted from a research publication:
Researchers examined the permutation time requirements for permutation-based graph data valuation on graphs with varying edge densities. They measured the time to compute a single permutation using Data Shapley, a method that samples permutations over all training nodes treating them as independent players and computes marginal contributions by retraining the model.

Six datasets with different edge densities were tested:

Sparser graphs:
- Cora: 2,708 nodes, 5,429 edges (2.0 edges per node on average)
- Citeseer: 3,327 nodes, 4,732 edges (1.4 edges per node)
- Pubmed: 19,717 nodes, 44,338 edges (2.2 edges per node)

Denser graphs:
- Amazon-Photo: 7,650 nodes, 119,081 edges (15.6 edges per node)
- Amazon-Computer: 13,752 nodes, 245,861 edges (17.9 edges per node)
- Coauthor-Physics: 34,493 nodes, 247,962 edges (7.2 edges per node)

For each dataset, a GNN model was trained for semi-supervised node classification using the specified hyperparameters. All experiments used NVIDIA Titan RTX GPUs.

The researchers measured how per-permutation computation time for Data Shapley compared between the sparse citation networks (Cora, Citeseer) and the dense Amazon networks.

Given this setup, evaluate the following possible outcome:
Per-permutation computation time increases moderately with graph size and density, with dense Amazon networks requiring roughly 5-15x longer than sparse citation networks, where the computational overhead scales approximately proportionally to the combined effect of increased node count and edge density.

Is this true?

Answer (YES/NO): NO